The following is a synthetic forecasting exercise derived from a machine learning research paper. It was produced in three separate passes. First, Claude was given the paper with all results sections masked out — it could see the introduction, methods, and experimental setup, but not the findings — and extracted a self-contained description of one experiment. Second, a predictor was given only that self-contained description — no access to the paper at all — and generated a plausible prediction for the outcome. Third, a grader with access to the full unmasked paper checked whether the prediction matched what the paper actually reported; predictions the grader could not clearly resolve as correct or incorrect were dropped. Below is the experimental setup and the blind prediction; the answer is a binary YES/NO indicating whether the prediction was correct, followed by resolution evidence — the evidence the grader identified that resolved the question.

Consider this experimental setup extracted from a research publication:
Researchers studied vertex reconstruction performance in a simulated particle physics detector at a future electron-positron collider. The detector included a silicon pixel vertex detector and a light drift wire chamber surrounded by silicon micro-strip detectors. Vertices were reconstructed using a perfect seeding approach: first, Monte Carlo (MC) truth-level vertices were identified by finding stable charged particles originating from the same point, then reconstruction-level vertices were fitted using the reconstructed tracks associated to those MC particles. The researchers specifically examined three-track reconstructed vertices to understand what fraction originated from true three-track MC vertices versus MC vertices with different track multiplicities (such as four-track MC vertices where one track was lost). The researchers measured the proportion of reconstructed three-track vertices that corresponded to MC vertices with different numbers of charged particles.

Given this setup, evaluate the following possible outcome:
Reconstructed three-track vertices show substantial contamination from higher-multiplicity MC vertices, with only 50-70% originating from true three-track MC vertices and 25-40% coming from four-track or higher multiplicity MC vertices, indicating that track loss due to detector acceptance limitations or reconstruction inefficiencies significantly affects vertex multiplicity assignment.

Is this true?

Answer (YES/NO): NO